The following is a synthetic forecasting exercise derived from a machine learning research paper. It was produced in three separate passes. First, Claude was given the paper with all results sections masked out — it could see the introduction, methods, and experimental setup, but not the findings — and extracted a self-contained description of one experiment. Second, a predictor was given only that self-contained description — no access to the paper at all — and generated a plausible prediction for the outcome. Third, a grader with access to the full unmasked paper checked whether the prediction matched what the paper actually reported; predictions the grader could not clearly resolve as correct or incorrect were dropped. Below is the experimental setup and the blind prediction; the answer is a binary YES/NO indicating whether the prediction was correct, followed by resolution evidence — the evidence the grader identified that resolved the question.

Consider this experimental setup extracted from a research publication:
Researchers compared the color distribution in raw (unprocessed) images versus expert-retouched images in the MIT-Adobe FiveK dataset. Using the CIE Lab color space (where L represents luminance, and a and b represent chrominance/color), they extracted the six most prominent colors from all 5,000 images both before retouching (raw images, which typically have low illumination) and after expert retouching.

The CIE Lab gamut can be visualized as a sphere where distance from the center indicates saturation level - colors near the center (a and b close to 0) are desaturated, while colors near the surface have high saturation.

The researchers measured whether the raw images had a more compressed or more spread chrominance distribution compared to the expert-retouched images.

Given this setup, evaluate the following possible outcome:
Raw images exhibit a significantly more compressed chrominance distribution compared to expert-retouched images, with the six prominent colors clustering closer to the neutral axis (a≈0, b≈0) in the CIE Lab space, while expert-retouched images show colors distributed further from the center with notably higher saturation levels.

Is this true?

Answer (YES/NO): NO